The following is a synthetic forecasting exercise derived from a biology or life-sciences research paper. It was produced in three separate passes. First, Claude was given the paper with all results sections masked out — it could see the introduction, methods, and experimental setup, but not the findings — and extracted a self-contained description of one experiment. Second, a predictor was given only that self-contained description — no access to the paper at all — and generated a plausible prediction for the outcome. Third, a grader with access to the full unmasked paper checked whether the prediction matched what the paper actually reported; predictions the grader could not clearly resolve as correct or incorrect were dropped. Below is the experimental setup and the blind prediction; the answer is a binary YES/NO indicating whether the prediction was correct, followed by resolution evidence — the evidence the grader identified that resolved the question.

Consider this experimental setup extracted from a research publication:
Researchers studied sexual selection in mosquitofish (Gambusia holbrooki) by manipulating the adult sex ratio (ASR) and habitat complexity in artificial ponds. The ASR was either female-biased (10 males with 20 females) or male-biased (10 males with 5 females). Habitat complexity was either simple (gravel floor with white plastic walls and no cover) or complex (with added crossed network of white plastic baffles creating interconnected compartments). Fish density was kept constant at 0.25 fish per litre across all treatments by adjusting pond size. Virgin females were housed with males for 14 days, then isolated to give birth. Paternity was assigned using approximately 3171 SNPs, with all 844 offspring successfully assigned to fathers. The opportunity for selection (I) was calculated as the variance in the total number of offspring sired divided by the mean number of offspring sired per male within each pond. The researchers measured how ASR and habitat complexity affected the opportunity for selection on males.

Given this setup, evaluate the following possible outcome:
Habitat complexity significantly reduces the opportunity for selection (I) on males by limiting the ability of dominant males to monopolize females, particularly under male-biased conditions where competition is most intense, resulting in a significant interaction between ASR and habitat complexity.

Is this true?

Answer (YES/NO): NO